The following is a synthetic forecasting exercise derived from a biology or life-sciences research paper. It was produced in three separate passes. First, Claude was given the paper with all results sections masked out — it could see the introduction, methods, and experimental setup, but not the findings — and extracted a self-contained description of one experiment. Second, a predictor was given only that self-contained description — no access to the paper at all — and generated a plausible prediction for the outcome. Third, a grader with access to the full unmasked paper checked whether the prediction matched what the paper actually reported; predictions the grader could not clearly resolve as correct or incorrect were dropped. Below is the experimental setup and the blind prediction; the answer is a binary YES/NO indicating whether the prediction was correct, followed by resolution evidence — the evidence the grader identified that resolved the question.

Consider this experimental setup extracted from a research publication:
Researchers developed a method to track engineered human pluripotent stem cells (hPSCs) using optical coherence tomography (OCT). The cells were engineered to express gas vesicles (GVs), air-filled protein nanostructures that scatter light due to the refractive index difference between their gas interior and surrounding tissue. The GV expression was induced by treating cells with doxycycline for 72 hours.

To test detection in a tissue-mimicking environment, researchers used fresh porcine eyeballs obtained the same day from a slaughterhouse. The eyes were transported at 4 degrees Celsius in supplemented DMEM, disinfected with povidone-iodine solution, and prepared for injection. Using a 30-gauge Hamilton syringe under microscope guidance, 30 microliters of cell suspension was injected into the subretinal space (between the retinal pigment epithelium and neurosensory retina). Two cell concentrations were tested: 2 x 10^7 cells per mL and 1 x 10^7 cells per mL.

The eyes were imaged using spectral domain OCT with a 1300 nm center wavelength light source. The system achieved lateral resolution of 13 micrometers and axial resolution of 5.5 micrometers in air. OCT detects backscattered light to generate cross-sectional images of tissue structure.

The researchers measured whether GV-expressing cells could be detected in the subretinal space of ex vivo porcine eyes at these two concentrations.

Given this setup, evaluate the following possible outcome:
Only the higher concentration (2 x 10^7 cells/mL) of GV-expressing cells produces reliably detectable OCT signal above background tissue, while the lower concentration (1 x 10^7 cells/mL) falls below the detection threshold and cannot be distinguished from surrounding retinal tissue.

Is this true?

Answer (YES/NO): NO